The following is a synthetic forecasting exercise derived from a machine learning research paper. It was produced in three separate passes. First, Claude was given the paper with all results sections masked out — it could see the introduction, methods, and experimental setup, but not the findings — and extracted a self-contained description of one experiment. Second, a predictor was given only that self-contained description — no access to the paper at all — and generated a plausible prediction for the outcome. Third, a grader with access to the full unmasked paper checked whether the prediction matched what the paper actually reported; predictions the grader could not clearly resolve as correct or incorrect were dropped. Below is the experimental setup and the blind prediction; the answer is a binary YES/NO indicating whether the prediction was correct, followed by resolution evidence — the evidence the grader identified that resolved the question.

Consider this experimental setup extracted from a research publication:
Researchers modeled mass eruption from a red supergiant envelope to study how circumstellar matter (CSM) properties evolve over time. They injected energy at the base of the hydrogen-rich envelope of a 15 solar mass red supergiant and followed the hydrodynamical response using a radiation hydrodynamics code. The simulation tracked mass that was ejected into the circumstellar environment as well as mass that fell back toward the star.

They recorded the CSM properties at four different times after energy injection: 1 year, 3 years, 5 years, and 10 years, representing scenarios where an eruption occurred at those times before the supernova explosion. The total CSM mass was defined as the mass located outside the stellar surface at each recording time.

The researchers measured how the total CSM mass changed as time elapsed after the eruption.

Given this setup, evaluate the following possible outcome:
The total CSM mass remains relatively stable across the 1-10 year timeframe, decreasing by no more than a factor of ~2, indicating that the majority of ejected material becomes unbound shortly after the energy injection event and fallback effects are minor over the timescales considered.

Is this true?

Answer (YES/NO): NO